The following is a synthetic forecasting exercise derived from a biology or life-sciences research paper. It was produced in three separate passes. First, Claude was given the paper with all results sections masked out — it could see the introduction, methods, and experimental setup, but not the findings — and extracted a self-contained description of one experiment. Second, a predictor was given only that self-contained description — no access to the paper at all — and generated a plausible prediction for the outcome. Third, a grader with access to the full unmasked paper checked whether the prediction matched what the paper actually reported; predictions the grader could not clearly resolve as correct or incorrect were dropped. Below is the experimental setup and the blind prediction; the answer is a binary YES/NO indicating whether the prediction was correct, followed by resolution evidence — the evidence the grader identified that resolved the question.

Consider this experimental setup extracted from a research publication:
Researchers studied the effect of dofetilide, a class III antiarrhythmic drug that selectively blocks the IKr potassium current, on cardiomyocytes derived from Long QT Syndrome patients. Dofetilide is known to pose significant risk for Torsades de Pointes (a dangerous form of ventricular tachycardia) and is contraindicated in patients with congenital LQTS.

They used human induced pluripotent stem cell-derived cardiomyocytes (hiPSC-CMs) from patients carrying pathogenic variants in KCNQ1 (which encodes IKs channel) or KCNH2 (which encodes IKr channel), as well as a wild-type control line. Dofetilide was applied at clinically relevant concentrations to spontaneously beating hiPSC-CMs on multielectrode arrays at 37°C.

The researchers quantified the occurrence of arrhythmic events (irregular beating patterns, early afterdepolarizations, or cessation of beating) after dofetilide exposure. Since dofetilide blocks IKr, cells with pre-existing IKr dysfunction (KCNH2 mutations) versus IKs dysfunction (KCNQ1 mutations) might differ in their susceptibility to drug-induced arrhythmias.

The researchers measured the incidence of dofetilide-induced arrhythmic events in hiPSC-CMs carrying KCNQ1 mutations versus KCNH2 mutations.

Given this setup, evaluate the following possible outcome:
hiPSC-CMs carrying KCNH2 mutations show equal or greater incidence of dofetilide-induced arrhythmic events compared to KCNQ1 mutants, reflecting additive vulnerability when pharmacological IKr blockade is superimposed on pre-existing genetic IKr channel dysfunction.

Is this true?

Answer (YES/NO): YES